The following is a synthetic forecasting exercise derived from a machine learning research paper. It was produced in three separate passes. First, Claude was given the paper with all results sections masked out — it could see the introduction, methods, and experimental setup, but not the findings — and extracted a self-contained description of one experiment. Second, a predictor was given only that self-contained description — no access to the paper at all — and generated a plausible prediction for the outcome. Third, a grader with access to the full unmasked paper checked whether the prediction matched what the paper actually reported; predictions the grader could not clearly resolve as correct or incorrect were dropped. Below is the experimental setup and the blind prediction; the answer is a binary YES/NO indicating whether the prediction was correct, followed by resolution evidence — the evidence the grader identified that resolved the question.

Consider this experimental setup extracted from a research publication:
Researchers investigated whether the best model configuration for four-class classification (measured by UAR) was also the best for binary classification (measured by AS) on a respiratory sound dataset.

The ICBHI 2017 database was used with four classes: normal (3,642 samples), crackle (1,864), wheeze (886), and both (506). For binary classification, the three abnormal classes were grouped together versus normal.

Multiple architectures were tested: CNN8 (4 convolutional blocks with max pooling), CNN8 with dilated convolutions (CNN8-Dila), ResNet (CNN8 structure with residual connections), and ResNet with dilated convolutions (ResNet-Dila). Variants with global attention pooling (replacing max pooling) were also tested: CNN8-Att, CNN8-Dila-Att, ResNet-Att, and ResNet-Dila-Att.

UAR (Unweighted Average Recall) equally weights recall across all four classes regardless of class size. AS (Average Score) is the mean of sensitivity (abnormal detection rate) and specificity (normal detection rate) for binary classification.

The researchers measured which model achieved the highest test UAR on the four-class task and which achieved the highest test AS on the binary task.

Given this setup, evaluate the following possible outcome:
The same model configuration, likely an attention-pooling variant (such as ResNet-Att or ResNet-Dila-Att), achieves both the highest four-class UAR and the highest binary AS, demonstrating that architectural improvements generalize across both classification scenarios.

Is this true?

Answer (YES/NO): NO